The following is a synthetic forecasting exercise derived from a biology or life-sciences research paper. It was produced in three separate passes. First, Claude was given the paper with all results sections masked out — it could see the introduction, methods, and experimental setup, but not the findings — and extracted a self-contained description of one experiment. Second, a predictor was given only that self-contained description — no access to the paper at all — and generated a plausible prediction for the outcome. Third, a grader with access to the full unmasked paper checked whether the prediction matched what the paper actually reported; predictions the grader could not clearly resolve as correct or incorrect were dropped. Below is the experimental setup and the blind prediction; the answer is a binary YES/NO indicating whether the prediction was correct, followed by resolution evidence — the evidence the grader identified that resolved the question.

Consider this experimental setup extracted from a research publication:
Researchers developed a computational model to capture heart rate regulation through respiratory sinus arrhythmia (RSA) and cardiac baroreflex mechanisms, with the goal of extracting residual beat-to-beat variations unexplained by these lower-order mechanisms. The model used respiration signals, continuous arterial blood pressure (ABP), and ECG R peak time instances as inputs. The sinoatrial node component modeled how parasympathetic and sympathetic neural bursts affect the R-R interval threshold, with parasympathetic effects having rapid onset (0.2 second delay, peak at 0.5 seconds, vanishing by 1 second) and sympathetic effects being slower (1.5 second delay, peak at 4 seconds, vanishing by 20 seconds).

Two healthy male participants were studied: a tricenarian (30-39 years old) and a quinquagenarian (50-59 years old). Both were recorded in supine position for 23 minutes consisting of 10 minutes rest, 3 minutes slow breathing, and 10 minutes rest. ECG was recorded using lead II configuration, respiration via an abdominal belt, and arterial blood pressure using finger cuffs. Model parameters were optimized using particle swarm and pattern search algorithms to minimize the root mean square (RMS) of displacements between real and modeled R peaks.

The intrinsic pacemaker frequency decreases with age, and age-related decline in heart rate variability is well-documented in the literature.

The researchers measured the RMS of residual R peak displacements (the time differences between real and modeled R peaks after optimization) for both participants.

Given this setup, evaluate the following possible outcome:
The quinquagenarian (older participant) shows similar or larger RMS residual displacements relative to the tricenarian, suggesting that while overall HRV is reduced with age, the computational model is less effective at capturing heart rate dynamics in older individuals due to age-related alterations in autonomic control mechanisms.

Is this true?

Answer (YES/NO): NO